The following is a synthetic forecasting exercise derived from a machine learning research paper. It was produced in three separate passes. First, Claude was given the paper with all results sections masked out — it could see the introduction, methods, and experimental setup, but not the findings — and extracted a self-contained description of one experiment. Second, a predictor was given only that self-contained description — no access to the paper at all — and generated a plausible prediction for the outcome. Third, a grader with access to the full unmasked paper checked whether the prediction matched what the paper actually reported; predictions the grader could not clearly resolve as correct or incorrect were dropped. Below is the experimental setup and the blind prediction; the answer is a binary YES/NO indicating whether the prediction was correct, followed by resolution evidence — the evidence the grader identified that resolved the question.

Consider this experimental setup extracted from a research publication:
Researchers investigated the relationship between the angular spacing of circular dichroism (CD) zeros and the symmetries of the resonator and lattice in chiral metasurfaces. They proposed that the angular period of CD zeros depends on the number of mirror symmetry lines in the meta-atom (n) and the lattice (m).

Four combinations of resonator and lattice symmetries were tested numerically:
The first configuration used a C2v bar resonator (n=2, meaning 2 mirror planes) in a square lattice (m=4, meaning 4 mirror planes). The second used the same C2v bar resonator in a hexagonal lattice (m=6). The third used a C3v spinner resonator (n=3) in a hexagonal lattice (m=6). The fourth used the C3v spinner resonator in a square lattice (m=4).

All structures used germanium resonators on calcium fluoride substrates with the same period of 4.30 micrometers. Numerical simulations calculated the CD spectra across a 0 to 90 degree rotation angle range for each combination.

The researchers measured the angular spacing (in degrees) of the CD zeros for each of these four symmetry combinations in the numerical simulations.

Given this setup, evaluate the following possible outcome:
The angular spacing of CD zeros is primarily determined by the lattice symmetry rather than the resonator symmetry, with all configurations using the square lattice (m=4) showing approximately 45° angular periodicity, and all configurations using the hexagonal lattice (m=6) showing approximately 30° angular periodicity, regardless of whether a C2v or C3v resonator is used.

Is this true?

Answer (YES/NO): NO